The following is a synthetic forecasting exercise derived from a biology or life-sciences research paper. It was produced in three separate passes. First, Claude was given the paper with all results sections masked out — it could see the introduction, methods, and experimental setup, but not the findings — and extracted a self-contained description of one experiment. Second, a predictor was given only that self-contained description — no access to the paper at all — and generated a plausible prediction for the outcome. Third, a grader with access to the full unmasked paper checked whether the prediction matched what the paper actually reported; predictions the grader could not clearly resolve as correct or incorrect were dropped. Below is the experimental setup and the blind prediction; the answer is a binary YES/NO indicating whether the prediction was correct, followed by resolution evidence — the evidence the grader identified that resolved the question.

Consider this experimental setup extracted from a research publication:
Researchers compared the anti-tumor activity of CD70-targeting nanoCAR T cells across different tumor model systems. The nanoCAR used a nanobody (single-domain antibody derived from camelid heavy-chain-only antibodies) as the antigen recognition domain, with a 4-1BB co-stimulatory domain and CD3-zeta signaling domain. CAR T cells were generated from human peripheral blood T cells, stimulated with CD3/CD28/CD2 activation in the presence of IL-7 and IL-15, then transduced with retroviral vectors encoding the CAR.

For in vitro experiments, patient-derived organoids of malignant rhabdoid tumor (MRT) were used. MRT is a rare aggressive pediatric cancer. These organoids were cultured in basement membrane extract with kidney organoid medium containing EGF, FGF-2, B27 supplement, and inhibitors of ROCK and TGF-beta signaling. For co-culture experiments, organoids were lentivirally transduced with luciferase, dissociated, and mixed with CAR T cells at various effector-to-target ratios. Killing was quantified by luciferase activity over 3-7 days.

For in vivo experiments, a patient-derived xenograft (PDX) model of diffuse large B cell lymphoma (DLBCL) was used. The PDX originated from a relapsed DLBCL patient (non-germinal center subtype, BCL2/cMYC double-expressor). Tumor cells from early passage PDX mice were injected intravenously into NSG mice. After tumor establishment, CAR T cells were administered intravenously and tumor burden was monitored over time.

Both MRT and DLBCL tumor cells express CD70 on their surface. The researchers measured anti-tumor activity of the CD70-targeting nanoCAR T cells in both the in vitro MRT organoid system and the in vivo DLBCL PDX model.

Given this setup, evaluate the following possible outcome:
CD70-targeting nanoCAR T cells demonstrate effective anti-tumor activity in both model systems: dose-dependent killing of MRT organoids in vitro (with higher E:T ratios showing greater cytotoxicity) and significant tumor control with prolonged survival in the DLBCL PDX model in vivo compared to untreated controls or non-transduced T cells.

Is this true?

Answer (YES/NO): NO